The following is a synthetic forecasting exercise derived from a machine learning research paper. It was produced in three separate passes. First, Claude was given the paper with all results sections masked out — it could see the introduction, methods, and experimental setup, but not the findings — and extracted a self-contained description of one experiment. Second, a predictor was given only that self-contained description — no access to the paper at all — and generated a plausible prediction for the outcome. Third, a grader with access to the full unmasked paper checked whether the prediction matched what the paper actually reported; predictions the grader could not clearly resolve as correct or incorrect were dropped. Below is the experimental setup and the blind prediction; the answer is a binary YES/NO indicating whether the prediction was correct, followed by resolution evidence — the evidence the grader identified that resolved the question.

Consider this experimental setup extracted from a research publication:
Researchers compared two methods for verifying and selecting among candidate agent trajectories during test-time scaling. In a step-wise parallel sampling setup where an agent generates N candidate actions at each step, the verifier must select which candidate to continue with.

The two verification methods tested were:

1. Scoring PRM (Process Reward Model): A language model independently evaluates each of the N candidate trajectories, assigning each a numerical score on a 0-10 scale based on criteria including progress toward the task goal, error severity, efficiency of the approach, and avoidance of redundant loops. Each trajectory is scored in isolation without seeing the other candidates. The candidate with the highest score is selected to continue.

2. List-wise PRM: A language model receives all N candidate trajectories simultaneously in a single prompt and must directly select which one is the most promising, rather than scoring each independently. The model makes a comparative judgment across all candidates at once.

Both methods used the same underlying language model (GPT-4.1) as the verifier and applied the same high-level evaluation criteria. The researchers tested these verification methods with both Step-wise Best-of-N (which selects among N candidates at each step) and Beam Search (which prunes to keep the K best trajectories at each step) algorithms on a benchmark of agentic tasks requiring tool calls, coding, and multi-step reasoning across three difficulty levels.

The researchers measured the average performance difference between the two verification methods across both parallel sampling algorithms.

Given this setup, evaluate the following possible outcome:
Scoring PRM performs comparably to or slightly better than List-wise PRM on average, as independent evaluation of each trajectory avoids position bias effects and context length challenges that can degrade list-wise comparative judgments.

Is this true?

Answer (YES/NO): NO